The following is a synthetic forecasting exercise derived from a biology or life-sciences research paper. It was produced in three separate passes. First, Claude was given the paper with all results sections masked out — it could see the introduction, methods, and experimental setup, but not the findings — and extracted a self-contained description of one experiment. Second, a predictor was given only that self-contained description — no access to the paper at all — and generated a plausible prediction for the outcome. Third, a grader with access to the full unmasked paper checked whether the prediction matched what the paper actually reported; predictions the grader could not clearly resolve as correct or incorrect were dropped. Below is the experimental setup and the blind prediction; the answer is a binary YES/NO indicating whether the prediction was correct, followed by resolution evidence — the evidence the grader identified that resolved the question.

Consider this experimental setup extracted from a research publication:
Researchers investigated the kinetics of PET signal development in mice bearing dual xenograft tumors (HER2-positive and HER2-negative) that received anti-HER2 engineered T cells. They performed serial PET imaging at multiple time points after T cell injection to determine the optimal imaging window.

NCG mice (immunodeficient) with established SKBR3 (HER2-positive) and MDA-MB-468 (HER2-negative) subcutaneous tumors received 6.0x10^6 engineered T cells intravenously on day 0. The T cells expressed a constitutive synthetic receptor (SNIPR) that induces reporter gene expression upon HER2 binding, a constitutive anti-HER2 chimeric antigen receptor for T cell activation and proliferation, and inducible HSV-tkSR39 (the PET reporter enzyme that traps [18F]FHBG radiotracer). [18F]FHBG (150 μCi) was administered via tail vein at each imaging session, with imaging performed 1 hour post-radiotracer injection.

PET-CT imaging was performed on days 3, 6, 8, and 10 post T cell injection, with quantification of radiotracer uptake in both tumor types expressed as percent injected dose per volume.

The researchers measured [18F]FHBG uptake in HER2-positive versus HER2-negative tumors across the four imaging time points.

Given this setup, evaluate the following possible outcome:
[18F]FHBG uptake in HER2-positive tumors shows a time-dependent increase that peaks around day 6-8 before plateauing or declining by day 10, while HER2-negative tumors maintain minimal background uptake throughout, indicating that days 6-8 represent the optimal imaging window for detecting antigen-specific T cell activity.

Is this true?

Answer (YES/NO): YES